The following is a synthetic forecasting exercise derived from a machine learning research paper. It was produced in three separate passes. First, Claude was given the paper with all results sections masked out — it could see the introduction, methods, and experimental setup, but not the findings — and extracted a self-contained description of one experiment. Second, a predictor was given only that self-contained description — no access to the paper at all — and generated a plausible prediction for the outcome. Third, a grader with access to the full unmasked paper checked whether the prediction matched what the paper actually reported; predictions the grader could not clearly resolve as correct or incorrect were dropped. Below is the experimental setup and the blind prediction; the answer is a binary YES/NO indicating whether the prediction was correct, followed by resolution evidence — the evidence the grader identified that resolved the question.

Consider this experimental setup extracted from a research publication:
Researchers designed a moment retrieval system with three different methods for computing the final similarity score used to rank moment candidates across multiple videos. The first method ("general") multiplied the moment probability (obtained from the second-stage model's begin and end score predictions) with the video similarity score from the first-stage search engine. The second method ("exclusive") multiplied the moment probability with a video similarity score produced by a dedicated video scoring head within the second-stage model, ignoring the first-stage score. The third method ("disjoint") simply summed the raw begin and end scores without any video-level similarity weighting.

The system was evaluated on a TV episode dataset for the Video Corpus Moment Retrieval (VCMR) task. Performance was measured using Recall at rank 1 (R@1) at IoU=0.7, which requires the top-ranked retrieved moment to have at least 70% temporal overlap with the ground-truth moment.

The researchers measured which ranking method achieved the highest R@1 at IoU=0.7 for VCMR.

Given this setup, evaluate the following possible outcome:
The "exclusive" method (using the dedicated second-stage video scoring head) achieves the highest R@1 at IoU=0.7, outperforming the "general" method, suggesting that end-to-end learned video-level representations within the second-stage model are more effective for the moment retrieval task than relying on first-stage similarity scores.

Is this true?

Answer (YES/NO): NO